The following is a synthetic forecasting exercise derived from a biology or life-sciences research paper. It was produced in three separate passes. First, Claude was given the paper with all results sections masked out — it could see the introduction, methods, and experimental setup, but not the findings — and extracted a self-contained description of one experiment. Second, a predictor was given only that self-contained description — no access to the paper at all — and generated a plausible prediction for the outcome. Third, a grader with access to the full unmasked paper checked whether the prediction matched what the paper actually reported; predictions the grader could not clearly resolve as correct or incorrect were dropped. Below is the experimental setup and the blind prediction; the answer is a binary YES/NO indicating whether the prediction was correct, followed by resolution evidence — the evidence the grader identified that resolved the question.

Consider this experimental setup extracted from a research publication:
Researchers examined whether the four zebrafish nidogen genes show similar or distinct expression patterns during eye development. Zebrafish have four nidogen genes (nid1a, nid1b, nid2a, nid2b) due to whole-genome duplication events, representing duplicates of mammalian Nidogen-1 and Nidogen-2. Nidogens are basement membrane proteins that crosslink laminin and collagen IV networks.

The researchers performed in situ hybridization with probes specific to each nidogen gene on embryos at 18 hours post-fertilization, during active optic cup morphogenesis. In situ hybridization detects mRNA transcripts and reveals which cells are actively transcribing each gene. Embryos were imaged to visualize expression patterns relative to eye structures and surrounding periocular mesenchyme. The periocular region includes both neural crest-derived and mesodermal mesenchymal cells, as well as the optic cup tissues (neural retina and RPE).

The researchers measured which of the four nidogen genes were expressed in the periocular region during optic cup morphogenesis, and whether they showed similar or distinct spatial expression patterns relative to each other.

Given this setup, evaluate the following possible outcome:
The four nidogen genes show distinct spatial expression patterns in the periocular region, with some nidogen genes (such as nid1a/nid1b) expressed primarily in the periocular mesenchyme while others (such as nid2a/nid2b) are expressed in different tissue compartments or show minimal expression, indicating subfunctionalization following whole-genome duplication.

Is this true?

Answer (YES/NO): NO